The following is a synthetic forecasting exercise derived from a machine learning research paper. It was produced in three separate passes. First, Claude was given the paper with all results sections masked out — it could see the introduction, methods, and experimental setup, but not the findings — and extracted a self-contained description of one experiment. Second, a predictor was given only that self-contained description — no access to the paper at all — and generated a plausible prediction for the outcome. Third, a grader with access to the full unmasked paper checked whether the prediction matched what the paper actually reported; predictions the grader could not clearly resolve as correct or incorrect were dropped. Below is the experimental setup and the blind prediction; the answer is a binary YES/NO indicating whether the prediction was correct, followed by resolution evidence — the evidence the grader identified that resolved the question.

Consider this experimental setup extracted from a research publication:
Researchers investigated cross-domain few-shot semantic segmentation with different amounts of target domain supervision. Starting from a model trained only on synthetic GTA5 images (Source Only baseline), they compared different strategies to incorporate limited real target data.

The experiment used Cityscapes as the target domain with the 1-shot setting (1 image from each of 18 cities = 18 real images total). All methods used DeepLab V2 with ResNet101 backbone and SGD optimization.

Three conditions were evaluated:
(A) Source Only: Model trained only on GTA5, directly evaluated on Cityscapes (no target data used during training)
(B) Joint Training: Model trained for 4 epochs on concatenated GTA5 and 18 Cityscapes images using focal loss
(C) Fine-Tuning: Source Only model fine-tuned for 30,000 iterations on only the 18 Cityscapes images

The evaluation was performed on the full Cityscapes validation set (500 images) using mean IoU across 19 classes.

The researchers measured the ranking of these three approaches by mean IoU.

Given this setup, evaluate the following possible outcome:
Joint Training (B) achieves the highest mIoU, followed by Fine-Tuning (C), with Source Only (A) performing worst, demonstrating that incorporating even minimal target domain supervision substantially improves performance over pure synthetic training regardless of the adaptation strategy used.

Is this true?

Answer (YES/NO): NO